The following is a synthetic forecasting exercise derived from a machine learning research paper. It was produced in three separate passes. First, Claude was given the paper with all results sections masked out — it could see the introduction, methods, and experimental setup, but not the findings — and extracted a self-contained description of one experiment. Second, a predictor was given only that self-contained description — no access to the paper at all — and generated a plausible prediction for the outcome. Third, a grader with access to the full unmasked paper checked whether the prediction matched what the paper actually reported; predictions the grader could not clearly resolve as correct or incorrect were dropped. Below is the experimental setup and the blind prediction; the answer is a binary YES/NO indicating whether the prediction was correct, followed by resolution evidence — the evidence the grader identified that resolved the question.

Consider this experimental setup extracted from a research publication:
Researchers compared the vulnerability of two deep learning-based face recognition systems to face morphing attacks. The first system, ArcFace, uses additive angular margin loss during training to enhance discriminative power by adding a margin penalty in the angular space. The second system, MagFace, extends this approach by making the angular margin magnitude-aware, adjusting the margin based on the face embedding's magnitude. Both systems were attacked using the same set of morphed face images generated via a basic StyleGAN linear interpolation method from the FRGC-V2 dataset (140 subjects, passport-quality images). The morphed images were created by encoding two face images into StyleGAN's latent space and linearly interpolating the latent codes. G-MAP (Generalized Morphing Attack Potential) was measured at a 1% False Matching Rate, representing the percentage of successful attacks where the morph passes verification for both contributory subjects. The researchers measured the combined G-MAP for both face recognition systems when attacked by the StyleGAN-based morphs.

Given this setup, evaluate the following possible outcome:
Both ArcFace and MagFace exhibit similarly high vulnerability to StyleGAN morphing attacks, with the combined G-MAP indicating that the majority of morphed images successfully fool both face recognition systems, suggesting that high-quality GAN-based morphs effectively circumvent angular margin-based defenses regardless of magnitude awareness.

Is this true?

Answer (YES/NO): YES